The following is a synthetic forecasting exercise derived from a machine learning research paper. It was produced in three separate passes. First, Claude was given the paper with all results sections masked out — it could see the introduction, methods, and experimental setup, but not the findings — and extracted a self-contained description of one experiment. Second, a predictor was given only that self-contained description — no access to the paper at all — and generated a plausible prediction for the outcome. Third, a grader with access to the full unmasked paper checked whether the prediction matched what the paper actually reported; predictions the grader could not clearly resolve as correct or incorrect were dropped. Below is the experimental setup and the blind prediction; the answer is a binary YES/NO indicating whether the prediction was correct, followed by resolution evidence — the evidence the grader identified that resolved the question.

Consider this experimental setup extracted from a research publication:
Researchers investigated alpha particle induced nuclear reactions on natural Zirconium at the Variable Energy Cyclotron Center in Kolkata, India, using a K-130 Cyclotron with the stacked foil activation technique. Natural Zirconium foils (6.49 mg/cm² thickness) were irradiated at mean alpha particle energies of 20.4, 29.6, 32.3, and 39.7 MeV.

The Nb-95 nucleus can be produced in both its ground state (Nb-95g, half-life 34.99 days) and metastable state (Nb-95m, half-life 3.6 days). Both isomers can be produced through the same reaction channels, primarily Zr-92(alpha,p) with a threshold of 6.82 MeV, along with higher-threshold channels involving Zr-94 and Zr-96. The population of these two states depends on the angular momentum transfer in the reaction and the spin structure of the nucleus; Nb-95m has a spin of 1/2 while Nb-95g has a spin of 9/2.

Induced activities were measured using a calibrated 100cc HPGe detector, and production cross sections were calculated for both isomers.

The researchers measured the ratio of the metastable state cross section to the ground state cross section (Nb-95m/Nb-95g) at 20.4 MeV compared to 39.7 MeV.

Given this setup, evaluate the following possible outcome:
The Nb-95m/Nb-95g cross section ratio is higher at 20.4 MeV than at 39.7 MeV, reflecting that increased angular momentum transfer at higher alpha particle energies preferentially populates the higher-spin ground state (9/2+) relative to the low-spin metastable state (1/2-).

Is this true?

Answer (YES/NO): YES